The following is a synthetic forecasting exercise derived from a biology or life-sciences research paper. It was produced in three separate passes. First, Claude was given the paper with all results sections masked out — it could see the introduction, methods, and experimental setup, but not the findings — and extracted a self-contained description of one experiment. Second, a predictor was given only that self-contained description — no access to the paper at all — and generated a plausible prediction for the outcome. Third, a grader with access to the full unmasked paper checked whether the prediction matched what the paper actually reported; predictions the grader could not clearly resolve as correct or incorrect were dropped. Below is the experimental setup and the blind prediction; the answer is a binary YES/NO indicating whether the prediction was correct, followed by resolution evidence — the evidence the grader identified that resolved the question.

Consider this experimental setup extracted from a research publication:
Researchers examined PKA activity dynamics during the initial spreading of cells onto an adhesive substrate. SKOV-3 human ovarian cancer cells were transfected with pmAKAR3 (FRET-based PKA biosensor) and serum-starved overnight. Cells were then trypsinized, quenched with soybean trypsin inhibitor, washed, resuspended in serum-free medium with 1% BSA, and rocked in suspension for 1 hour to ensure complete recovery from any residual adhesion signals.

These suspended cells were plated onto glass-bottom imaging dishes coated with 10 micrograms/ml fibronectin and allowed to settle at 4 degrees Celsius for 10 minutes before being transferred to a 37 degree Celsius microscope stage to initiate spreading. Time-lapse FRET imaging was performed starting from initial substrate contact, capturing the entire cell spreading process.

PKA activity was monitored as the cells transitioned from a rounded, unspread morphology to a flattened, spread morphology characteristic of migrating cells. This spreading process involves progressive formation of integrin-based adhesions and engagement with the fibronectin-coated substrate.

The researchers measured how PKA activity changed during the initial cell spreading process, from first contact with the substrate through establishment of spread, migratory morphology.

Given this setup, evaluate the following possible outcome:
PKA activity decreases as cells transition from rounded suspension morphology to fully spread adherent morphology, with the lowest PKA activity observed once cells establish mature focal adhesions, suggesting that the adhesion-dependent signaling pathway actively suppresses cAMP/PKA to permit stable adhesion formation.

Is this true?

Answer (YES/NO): NO